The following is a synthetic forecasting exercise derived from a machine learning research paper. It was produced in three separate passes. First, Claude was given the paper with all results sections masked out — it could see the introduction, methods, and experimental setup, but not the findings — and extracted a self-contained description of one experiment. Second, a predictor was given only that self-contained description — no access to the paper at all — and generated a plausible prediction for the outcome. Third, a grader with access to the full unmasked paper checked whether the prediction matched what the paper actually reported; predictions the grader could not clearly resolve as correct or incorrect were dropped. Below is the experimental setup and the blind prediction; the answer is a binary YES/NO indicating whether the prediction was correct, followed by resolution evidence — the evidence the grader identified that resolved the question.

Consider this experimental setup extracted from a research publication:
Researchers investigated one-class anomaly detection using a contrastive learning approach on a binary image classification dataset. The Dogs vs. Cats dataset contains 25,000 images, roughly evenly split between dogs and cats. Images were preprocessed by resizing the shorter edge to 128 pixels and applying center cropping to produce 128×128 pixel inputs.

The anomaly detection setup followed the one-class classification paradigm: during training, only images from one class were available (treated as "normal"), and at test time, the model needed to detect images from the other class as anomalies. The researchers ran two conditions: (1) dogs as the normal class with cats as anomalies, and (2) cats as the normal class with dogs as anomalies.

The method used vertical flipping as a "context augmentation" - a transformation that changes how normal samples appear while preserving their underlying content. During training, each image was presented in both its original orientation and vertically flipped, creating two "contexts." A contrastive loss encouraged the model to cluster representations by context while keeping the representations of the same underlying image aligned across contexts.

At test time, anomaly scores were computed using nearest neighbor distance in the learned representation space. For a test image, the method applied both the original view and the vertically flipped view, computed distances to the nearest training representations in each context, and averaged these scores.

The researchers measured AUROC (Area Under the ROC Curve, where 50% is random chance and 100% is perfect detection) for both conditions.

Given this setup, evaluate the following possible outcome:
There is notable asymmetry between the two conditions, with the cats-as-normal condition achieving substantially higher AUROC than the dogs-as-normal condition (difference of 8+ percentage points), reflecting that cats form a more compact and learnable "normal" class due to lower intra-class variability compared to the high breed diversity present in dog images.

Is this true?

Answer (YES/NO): NO